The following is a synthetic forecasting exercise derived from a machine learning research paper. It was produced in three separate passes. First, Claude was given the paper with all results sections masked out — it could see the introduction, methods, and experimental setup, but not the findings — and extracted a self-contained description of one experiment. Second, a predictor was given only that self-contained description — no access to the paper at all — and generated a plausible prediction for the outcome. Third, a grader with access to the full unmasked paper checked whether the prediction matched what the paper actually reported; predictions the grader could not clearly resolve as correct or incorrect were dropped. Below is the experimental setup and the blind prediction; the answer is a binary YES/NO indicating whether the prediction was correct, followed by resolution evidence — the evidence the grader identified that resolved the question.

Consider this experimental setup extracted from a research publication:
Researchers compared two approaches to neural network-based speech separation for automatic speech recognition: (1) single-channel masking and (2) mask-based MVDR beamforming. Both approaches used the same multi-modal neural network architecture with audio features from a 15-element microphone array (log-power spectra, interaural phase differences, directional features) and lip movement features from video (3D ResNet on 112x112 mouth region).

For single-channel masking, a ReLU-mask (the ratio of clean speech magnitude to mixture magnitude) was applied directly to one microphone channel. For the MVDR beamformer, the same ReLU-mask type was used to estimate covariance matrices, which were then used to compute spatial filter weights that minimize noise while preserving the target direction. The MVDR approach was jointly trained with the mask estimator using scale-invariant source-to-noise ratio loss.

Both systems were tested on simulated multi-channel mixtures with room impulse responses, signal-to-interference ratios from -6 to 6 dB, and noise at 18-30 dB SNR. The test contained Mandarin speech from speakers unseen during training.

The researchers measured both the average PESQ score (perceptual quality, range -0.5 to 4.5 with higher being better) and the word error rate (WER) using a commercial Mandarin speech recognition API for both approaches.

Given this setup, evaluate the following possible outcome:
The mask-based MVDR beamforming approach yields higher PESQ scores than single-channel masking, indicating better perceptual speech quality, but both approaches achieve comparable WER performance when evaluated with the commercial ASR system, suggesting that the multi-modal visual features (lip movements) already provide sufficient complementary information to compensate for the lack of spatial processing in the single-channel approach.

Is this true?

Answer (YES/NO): NO